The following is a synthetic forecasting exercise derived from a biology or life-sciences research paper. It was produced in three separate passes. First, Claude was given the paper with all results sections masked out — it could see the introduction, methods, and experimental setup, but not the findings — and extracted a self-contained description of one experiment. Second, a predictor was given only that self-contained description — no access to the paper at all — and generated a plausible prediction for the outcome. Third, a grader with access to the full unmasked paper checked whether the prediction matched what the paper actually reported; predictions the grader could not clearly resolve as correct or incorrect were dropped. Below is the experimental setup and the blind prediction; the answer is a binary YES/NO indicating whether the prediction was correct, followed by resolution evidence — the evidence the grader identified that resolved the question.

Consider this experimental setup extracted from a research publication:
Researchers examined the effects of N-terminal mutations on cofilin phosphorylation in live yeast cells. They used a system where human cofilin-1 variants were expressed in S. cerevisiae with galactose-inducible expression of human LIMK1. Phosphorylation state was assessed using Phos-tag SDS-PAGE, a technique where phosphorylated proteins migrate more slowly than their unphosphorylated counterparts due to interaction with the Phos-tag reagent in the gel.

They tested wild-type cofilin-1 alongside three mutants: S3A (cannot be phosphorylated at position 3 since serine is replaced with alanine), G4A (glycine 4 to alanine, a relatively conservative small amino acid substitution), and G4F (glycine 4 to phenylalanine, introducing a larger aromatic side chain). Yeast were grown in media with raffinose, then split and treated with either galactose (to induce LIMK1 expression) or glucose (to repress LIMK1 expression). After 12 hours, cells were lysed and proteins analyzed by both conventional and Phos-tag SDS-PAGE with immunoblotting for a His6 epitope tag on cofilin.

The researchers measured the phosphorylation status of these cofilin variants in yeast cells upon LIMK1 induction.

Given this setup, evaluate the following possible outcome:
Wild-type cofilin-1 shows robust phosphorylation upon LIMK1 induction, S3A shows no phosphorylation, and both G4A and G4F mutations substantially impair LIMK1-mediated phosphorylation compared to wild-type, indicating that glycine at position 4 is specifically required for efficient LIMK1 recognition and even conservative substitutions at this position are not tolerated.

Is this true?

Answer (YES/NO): NO